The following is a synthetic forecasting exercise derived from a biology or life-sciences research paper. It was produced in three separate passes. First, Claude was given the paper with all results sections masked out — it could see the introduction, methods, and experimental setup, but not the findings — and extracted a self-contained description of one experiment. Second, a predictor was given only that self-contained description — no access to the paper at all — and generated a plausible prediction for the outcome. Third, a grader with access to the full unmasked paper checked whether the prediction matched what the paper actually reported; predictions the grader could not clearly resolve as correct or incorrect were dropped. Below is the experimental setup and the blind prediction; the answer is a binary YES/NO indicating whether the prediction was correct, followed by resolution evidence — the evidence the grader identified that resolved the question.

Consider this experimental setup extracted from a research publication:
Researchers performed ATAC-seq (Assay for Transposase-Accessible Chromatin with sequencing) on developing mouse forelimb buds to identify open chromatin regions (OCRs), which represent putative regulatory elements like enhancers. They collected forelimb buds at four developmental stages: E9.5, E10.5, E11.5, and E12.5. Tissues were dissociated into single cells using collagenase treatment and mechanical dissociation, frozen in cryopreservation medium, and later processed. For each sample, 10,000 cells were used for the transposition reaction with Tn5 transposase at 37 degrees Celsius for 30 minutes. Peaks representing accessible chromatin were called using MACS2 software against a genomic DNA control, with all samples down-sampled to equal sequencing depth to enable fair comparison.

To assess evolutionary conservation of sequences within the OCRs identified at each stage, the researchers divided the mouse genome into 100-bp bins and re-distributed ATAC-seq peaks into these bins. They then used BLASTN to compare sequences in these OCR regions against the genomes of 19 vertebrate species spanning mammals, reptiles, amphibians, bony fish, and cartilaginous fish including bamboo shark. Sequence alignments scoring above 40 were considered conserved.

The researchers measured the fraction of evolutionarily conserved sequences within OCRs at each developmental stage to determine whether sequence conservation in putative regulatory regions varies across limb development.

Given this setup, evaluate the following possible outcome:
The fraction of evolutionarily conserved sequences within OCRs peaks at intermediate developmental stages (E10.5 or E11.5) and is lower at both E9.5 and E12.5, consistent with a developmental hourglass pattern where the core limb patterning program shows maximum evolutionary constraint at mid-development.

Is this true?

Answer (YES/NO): YES